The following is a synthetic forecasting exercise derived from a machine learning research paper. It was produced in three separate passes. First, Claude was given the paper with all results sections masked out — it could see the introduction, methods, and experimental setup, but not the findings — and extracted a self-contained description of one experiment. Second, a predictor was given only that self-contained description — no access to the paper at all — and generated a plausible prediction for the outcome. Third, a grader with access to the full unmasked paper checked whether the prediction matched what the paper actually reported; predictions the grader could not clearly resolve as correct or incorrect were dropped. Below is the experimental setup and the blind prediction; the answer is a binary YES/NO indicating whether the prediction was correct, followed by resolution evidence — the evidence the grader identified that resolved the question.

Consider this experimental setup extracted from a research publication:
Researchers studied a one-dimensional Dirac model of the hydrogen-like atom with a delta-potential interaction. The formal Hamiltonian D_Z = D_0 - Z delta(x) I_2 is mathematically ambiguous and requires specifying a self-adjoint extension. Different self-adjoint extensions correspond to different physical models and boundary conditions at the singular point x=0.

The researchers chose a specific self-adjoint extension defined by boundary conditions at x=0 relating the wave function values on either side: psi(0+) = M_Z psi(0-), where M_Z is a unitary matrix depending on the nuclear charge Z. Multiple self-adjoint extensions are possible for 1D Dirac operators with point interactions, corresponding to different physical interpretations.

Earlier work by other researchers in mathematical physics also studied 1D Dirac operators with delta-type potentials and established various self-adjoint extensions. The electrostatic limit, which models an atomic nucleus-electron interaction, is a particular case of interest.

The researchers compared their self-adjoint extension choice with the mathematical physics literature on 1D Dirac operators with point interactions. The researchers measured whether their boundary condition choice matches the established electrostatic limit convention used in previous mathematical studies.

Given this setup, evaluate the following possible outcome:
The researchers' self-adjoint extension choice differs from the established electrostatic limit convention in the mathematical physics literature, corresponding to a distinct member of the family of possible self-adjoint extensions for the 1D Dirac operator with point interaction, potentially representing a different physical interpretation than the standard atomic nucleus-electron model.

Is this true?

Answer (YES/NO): NO